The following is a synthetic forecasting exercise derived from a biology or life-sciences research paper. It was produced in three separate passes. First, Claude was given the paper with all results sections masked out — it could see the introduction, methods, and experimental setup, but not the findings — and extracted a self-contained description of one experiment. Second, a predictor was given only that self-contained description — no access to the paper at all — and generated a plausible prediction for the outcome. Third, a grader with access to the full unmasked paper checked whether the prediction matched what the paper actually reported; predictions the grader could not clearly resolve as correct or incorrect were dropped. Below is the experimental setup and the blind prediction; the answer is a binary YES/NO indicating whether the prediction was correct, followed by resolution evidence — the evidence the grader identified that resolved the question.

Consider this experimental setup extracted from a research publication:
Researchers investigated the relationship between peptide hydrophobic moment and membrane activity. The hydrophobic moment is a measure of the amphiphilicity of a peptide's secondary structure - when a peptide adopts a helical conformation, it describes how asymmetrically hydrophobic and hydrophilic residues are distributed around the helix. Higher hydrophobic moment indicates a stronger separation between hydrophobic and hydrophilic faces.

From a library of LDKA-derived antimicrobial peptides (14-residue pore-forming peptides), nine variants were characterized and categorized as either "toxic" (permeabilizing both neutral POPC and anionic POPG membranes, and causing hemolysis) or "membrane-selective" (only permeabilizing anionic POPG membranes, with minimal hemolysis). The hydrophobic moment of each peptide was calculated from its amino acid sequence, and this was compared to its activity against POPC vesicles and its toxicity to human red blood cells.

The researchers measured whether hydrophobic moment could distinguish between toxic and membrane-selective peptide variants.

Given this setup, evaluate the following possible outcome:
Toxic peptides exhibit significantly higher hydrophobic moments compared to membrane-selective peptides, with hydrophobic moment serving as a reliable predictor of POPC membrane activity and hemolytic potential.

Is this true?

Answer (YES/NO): YES